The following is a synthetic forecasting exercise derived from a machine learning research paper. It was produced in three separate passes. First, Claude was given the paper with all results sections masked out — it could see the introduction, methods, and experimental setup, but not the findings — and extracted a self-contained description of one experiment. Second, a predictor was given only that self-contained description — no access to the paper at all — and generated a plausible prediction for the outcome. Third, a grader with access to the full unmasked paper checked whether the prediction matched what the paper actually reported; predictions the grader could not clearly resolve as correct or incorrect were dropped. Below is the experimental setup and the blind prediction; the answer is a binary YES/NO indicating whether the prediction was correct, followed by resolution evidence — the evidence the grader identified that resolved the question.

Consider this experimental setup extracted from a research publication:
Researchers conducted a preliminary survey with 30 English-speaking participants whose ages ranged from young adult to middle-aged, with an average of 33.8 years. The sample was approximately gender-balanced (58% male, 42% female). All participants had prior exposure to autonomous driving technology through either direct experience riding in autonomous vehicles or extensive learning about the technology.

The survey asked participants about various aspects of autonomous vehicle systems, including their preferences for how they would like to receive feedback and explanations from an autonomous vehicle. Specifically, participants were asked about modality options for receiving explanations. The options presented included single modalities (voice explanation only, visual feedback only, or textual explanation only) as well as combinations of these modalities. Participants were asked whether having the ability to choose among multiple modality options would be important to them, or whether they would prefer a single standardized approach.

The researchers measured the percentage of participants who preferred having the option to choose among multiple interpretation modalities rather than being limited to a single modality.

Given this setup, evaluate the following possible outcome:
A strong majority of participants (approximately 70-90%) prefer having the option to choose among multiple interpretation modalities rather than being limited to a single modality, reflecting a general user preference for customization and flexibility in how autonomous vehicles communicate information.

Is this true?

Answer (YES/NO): NO